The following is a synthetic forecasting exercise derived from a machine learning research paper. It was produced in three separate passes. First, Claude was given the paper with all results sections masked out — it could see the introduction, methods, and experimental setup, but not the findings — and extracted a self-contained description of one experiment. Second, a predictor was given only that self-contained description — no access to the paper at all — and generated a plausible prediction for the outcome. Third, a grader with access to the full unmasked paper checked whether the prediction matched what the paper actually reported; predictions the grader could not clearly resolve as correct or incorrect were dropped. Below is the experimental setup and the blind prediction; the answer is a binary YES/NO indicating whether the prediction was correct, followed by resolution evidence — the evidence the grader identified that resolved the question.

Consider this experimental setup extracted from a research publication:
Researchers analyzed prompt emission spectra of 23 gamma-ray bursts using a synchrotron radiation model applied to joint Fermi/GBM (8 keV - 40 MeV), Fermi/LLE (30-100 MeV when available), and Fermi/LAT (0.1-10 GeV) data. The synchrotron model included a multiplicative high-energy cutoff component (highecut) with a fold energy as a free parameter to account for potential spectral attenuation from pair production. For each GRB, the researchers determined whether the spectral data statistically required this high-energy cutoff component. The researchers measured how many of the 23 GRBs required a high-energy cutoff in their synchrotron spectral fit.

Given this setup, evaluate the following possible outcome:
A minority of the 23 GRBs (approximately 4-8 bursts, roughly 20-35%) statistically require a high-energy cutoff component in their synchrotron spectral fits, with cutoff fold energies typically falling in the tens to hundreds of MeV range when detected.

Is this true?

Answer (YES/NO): NO